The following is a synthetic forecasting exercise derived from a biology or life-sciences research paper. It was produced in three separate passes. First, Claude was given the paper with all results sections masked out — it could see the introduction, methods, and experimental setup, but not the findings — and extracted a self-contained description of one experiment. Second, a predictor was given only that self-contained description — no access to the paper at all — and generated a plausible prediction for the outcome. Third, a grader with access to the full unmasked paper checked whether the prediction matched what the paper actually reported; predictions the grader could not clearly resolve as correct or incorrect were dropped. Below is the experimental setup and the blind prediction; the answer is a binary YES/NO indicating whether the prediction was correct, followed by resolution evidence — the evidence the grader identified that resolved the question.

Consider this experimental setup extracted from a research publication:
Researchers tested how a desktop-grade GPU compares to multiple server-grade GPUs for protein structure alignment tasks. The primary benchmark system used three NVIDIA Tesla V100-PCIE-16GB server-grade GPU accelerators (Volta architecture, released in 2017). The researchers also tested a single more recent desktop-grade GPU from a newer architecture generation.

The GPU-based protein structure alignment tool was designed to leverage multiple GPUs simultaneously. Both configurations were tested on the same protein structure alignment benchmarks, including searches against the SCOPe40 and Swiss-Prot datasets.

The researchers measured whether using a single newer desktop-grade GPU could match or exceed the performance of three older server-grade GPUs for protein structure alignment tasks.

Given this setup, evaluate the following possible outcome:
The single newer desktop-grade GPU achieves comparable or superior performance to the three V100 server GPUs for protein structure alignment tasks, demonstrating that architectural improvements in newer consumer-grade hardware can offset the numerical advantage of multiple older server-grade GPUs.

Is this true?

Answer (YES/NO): YES